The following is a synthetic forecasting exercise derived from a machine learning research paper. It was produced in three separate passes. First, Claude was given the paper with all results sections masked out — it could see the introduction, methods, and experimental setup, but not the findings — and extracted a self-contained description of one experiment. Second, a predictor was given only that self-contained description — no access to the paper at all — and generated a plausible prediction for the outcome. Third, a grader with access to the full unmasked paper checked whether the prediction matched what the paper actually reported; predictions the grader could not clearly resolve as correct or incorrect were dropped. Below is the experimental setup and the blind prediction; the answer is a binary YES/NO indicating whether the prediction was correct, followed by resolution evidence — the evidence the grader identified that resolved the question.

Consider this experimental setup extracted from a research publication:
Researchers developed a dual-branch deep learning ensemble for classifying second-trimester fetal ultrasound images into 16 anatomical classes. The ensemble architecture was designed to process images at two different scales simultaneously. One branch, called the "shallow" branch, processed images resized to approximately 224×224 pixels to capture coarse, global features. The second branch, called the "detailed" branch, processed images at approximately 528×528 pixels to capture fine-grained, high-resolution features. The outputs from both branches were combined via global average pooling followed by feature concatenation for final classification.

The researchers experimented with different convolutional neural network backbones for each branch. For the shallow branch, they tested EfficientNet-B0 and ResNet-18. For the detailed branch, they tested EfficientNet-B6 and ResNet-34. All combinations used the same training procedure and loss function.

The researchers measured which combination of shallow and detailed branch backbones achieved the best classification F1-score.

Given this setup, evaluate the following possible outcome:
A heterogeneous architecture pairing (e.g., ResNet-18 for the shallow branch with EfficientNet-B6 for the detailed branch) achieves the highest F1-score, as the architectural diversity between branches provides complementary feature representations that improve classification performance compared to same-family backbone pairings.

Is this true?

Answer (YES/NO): NO